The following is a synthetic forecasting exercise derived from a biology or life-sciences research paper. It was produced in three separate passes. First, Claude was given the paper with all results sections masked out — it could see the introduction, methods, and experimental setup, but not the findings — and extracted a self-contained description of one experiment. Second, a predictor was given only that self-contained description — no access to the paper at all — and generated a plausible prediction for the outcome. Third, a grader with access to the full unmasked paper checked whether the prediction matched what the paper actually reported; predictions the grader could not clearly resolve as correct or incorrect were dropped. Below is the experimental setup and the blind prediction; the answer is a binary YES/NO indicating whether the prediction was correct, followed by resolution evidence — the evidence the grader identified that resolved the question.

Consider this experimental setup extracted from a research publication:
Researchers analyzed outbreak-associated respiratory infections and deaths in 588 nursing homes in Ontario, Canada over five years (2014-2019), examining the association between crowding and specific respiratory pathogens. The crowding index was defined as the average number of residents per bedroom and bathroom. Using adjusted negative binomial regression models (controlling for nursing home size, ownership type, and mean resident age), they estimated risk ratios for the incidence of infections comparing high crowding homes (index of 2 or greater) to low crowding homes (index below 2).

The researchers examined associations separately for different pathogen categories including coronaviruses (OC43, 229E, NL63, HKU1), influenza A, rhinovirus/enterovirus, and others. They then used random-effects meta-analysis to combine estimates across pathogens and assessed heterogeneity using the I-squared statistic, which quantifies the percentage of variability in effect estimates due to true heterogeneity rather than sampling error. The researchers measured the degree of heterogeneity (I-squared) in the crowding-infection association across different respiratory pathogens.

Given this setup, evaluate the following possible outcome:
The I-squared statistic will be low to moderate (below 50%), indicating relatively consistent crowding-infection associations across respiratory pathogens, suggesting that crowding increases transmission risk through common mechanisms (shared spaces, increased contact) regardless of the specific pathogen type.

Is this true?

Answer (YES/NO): YES